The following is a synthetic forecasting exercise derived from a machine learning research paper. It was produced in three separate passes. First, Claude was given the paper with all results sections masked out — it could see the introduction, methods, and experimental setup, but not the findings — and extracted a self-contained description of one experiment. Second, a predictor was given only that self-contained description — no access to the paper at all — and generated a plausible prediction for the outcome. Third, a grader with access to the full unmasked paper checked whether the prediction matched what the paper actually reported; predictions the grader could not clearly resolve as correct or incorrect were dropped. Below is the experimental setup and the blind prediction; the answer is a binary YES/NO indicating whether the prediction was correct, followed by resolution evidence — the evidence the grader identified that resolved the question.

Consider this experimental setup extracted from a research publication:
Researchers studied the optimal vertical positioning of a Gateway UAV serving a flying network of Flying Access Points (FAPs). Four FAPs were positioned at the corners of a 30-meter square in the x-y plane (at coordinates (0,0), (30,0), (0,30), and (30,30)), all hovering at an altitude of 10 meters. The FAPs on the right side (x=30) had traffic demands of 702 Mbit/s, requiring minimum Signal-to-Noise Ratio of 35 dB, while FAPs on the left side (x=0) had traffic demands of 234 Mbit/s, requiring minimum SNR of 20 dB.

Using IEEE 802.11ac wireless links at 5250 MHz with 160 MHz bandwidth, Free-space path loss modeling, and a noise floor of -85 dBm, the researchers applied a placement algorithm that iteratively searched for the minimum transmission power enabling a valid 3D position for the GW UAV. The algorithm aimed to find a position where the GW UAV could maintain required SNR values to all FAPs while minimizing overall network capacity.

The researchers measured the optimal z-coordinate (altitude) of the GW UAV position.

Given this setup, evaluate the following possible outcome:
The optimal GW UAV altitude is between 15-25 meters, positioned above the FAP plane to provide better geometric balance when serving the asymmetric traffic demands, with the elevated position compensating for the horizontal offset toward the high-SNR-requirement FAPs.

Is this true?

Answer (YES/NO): NO